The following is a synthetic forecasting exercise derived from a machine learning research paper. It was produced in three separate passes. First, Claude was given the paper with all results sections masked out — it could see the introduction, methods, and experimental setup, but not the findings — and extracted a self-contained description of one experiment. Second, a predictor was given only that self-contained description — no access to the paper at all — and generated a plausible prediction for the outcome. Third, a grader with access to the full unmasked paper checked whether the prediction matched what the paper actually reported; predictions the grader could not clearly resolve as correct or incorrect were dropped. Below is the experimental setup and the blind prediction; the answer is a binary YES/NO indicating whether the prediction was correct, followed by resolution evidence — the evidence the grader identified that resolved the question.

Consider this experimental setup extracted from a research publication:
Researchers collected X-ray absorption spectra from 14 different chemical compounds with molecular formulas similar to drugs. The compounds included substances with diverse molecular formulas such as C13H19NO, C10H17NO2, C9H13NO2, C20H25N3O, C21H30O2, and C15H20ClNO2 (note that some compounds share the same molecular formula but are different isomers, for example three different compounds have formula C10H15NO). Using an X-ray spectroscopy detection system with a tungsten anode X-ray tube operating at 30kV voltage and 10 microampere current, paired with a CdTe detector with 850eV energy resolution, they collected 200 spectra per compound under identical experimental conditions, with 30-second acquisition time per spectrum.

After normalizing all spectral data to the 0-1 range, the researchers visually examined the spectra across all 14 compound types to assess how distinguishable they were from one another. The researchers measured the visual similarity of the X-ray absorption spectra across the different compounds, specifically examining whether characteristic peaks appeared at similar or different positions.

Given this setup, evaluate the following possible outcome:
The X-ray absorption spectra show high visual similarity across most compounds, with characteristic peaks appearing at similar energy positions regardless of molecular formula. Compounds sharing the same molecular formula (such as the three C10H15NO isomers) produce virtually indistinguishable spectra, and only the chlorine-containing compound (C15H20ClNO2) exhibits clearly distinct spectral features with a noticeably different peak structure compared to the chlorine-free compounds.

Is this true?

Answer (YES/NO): NO